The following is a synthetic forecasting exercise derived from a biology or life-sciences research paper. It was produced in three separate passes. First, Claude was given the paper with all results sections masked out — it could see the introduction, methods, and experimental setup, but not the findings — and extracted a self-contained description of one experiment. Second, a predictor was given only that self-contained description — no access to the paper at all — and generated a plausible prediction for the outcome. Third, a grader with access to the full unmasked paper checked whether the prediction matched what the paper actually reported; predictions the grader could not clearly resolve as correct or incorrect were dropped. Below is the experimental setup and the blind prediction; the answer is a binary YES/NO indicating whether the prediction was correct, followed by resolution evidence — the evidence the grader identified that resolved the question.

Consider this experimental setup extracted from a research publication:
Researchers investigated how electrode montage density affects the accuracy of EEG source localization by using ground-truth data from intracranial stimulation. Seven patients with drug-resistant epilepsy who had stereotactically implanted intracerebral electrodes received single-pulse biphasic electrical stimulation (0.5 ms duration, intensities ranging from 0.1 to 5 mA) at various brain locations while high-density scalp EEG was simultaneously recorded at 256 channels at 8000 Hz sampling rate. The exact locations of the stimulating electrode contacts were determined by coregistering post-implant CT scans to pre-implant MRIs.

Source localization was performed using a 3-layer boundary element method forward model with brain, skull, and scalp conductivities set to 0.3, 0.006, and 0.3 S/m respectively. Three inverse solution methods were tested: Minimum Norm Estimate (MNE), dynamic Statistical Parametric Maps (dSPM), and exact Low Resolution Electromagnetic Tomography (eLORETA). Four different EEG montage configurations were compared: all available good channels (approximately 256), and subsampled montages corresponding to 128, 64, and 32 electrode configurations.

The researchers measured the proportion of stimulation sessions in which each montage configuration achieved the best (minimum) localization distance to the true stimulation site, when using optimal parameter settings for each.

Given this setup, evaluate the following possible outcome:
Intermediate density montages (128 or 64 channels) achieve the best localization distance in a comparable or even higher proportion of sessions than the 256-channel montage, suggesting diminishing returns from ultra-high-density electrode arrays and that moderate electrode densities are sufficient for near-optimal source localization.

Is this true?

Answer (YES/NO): YES